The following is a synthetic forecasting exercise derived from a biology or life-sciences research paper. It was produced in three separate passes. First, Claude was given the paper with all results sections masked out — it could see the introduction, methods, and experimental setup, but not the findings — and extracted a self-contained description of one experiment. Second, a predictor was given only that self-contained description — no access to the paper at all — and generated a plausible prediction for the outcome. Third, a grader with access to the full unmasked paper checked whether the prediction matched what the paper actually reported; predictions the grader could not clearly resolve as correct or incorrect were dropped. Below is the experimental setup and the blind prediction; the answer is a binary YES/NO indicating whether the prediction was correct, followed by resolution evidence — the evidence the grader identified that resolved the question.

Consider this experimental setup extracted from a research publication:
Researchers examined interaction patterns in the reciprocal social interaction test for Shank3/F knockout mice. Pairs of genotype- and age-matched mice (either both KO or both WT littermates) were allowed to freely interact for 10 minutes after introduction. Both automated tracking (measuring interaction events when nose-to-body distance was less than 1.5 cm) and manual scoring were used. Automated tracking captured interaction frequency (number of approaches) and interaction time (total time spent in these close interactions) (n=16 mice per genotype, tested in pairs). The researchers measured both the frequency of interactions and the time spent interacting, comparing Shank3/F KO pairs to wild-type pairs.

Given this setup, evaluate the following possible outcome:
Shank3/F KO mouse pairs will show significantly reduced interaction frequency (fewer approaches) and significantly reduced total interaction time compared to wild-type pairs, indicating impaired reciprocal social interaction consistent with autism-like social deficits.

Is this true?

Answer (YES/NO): NO